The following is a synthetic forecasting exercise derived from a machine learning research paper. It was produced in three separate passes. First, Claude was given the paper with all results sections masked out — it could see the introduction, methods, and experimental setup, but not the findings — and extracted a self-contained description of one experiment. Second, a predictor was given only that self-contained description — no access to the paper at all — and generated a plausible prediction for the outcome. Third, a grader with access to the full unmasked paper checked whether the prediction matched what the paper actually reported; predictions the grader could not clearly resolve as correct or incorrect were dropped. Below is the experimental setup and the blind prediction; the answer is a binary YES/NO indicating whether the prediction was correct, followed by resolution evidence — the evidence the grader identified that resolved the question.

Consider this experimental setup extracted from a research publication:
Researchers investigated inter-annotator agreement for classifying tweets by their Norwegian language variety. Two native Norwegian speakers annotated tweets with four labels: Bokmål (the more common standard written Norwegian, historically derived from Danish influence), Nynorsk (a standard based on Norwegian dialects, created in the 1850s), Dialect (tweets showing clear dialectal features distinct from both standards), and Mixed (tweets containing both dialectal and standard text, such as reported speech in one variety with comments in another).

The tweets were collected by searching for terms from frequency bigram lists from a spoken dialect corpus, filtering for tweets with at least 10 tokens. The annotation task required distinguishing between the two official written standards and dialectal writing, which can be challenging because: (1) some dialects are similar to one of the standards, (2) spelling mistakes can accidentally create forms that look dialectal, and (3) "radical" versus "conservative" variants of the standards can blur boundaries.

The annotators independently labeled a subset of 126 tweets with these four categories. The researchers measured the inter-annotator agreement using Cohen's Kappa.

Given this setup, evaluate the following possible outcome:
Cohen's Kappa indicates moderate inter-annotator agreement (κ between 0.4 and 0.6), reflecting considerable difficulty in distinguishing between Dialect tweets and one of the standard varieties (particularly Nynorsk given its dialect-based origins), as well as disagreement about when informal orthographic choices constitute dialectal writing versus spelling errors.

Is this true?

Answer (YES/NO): NO